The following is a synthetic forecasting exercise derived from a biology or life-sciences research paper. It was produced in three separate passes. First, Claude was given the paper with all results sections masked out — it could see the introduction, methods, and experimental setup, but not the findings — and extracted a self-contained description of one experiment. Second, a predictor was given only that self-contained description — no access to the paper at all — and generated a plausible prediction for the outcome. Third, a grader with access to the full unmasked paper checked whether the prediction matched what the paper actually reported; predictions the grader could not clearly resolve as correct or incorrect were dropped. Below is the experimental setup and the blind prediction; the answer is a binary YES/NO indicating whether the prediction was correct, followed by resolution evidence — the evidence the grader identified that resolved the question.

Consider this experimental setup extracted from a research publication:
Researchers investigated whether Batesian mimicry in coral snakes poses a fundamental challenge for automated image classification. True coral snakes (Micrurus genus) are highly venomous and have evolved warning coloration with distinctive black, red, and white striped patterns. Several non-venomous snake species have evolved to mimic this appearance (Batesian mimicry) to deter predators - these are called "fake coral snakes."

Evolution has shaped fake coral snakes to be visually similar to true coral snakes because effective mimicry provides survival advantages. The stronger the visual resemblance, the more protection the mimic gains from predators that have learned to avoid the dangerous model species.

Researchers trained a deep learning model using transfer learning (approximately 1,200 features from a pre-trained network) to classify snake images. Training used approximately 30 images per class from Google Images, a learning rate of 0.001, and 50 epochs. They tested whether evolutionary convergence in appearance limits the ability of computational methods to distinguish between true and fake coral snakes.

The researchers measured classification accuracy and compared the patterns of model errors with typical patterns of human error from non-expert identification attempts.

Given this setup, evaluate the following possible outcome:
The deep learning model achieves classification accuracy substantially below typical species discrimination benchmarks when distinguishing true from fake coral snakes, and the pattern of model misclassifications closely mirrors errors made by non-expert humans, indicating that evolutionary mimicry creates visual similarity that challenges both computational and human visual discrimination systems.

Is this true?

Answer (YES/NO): YES